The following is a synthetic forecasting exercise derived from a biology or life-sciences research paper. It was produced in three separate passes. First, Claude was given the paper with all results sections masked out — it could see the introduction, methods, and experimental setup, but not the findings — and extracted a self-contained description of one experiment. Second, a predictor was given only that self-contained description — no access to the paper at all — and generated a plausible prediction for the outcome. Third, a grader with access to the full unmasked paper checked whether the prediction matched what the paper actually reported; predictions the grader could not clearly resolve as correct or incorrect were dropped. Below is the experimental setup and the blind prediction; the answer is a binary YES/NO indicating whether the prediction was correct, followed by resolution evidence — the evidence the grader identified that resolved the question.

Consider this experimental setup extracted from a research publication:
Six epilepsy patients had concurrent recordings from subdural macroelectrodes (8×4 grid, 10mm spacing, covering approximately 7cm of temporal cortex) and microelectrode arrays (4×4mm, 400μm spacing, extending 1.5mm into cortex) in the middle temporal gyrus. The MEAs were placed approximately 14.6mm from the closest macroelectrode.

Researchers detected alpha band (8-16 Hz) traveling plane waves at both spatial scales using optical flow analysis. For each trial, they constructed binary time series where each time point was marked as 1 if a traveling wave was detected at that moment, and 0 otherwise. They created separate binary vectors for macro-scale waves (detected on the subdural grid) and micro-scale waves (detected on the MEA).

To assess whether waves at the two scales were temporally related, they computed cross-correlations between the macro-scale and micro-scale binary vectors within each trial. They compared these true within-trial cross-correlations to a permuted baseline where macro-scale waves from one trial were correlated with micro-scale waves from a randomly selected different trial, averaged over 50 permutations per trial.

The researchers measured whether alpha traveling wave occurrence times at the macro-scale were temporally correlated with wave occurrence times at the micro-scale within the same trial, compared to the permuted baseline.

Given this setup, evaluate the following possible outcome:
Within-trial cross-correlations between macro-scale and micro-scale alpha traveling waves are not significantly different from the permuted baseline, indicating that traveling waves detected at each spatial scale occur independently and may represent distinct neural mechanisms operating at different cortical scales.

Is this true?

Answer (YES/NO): NO